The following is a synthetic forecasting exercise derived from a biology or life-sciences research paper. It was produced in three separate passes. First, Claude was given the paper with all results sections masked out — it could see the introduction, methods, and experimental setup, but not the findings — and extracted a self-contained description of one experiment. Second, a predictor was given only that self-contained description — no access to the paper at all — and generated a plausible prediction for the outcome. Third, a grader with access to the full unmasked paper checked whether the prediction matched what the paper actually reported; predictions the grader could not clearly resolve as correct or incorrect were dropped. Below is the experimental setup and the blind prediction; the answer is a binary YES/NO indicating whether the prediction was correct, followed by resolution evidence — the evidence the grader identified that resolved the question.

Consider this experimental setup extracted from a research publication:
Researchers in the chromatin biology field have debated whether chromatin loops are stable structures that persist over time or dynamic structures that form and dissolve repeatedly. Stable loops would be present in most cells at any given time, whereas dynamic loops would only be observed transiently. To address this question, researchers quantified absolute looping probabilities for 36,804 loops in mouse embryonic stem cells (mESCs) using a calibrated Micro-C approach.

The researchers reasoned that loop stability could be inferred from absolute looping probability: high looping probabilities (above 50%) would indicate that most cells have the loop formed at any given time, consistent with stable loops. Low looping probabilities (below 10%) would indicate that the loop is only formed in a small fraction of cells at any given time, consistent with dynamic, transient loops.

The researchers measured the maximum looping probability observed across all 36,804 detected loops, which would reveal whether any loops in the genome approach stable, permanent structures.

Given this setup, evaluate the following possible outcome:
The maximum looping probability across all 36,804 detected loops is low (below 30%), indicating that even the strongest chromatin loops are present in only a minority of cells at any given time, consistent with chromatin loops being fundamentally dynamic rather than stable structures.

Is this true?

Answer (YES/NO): YES